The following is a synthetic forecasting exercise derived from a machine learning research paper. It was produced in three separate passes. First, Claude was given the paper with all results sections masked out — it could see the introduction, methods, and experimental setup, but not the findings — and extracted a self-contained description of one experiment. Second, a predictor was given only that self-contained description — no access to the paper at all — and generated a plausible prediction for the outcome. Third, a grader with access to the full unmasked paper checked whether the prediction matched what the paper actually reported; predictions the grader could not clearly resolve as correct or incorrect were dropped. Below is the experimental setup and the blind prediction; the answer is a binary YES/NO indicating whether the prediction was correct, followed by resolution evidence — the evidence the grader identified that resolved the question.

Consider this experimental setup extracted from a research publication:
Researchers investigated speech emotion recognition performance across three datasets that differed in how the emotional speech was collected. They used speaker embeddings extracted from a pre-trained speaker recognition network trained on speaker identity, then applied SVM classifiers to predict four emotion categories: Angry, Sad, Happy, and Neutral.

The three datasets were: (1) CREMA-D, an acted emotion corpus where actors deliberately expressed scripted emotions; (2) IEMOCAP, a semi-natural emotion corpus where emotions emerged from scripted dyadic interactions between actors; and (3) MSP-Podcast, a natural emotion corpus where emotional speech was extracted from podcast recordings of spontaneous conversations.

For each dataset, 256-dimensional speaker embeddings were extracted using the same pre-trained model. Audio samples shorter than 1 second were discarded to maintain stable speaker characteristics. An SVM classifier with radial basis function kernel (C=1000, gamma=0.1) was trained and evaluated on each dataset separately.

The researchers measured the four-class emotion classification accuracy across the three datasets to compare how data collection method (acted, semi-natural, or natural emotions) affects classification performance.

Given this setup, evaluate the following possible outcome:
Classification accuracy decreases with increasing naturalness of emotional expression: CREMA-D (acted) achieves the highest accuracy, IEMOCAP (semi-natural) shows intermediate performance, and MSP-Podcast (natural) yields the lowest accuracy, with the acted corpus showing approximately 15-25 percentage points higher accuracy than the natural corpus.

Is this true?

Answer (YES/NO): YES